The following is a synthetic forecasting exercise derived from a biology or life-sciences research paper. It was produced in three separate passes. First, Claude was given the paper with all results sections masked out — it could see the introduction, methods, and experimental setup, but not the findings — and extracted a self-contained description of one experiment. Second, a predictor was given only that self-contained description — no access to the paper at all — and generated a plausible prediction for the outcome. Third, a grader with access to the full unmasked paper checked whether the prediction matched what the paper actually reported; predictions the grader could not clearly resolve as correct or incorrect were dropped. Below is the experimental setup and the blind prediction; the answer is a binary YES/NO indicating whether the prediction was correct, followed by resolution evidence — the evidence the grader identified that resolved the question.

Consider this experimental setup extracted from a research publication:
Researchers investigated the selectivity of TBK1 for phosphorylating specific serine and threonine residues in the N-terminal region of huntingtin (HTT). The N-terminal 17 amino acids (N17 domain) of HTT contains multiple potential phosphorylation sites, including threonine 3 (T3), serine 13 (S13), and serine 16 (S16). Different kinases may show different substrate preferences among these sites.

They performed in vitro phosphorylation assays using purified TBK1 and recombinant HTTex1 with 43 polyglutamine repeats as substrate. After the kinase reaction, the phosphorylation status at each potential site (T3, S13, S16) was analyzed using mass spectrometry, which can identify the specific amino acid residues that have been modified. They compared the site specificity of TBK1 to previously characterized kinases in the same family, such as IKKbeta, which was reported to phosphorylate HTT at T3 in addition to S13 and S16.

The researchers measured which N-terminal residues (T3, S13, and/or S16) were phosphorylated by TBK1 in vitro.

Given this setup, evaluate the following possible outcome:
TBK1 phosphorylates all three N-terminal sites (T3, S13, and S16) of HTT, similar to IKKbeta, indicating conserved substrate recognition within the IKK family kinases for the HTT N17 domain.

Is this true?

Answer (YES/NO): NO